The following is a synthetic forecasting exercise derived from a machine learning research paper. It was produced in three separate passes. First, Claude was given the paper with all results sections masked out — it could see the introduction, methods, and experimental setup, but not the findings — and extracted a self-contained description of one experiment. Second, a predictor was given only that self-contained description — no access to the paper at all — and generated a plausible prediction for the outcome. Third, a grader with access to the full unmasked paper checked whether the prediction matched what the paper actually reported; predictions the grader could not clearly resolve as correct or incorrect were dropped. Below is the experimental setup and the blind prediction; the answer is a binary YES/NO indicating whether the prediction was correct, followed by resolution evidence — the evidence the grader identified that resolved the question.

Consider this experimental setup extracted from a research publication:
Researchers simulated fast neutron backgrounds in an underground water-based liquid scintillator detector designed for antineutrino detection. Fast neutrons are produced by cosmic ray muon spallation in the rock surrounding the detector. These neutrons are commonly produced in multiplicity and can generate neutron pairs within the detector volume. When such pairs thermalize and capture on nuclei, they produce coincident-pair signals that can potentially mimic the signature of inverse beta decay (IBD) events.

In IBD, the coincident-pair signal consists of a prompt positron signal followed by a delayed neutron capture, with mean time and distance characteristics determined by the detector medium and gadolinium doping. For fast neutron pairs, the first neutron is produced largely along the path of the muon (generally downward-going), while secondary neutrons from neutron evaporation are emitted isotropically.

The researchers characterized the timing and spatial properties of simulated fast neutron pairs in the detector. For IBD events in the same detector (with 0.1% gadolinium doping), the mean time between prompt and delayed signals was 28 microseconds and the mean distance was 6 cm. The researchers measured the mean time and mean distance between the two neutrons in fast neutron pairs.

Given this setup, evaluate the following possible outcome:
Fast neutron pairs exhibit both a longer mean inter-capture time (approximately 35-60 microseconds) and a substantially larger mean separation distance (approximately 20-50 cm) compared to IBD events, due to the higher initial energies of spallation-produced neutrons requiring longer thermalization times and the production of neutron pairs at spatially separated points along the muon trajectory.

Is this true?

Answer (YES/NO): NO